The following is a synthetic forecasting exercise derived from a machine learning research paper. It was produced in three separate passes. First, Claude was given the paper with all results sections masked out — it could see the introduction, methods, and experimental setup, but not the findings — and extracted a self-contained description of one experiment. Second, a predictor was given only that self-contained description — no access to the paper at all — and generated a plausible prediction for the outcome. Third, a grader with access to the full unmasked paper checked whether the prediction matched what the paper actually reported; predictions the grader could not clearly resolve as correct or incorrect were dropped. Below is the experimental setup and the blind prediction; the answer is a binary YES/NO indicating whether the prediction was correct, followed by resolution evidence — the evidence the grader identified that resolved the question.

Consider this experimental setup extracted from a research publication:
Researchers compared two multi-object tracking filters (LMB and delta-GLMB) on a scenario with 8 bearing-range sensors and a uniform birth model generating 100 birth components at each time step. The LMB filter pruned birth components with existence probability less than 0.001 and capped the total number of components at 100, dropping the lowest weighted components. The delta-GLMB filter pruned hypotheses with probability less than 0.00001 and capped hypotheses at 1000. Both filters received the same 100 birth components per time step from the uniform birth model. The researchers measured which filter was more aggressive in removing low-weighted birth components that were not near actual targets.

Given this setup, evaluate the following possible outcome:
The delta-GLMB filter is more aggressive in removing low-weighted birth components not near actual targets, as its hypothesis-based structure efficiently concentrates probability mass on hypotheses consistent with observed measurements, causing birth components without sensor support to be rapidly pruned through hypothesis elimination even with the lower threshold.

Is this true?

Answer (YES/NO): NO